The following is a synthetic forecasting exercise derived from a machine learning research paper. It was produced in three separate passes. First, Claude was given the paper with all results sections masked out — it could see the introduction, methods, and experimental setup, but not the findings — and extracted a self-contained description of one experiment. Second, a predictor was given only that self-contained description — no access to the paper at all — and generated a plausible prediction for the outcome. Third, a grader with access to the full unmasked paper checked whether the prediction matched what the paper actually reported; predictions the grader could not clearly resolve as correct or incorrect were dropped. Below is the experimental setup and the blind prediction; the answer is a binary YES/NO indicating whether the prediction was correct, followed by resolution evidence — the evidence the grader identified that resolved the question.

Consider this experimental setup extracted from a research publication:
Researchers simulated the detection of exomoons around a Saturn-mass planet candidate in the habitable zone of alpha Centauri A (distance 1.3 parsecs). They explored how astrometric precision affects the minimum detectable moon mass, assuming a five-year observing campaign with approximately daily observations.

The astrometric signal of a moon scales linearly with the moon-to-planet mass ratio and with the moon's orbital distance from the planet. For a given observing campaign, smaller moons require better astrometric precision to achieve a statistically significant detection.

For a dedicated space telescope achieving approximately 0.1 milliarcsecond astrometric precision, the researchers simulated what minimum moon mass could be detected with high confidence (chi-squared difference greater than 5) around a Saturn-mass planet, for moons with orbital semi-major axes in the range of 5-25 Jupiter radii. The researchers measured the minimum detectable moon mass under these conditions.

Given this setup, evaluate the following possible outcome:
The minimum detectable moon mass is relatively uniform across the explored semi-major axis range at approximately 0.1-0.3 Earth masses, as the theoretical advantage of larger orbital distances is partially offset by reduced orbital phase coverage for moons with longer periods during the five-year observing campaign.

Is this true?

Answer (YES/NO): YES